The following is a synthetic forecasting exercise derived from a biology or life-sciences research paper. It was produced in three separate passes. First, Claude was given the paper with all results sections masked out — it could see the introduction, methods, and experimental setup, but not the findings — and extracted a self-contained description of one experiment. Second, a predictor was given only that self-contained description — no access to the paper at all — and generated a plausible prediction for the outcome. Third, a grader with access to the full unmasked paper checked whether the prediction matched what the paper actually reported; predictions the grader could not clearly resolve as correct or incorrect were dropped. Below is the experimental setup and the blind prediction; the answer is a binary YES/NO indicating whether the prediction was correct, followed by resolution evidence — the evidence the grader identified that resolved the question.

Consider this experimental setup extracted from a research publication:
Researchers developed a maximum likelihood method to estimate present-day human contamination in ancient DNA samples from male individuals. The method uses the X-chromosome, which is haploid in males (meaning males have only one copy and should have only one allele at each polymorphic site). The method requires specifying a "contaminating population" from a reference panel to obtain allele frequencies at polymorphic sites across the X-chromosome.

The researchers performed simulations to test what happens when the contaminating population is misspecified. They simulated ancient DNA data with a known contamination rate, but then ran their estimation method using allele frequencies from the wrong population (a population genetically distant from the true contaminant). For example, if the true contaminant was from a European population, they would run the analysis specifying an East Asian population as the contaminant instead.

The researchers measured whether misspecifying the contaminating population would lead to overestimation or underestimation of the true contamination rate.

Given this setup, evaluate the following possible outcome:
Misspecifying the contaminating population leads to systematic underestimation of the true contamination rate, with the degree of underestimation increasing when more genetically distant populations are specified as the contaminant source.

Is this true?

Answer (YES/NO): YES